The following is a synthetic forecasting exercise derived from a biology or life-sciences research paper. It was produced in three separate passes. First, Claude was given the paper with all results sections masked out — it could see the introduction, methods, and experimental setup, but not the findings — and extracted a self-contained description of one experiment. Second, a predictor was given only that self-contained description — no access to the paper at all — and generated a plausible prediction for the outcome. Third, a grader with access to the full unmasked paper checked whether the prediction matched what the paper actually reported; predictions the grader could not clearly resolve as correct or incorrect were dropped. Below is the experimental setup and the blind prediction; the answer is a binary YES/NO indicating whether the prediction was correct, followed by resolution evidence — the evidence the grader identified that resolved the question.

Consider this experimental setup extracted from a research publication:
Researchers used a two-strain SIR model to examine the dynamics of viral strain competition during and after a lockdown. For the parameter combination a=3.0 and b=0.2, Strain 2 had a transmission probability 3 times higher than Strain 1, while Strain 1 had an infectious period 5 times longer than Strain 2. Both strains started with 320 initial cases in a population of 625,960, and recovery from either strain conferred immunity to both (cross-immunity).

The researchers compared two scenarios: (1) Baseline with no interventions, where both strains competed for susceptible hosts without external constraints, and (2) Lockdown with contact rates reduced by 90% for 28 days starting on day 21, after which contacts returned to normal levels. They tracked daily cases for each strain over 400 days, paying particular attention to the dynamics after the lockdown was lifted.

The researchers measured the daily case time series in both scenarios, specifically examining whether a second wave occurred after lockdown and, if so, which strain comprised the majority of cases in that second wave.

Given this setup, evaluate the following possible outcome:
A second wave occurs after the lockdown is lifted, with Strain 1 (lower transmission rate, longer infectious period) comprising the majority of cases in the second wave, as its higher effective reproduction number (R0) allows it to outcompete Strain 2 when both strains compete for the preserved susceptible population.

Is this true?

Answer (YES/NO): YES